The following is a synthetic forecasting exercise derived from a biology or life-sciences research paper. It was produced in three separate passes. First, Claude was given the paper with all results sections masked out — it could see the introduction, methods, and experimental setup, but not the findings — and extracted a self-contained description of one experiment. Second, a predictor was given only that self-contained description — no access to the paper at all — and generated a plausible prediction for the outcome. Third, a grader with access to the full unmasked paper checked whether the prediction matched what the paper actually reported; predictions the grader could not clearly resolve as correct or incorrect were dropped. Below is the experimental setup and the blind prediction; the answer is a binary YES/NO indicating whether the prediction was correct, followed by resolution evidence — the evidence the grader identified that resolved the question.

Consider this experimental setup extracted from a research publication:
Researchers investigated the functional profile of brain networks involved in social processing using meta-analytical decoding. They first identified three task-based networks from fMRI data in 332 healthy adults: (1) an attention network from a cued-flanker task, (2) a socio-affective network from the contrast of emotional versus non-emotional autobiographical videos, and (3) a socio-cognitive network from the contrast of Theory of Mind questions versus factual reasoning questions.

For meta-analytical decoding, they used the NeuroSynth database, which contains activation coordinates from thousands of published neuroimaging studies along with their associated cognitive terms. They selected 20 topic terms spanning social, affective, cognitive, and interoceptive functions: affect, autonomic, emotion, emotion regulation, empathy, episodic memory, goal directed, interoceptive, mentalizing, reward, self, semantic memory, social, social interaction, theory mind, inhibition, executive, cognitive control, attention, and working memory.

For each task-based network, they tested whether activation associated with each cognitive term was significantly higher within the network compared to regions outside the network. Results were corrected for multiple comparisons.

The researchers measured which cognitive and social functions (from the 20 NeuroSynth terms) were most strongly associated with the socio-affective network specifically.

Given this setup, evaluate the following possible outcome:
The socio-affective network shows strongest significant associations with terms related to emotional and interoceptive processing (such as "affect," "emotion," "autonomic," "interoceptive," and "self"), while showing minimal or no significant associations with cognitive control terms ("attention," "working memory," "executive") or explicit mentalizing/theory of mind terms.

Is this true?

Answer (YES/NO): NO